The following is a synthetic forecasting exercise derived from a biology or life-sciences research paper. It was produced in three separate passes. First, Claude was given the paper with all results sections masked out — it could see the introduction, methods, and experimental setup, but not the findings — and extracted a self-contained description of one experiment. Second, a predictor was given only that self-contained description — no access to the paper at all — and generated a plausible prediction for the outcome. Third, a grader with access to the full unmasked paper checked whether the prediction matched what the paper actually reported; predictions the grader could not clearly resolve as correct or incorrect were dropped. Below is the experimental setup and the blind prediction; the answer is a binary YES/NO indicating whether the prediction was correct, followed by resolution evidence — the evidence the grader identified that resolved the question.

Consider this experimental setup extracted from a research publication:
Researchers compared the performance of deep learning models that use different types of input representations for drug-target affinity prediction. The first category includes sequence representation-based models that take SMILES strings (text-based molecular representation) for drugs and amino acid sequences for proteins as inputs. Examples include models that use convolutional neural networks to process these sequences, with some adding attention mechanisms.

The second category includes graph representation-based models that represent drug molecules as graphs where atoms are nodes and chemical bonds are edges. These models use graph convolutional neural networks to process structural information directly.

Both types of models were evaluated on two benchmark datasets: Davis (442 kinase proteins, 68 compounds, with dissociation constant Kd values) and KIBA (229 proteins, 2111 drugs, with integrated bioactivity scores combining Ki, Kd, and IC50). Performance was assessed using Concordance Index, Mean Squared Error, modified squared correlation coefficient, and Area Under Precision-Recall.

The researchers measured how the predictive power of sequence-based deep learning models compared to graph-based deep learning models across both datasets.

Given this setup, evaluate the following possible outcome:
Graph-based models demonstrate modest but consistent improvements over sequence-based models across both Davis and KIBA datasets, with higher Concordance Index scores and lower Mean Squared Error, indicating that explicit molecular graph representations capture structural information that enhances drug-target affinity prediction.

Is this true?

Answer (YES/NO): YES